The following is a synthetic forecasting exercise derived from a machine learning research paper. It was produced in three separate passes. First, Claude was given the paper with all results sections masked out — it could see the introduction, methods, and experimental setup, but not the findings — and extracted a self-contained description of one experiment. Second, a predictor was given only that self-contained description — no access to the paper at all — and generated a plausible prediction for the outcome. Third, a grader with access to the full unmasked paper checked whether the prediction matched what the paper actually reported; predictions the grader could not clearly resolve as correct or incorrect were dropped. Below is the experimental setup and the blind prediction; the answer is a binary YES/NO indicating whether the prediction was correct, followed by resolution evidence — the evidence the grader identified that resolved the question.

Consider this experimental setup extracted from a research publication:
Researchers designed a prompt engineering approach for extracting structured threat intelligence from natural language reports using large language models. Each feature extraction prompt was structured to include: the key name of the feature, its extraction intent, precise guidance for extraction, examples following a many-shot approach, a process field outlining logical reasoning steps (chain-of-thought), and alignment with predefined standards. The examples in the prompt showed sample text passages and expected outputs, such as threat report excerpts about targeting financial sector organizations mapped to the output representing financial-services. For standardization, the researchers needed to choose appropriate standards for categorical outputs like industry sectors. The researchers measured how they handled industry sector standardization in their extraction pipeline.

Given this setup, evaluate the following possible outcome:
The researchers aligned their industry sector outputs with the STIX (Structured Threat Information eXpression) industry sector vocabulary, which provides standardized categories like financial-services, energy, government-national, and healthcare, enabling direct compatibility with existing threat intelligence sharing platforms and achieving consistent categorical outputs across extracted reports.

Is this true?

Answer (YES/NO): YES